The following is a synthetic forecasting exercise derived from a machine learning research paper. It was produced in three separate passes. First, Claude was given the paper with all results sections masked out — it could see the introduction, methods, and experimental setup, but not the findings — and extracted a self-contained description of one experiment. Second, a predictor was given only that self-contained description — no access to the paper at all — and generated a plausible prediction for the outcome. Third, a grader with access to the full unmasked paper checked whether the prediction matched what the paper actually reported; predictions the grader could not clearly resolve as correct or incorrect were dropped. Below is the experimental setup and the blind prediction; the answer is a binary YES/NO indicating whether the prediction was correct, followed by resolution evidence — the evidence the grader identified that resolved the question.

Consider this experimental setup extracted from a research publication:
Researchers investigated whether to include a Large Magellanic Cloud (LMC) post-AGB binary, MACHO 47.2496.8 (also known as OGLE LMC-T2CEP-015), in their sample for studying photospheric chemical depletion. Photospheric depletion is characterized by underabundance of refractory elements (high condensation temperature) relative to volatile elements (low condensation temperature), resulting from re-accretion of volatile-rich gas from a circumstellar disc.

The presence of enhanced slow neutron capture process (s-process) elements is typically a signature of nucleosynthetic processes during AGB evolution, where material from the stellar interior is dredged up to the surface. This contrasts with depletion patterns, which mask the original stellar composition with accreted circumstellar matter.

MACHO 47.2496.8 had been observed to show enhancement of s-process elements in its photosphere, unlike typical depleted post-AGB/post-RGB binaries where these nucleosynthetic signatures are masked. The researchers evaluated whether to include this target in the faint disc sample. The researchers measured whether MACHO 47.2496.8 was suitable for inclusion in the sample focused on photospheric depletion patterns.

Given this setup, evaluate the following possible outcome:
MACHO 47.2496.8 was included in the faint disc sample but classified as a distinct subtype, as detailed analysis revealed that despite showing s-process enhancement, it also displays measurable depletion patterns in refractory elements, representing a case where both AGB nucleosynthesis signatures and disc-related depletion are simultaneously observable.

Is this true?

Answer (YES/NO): NO